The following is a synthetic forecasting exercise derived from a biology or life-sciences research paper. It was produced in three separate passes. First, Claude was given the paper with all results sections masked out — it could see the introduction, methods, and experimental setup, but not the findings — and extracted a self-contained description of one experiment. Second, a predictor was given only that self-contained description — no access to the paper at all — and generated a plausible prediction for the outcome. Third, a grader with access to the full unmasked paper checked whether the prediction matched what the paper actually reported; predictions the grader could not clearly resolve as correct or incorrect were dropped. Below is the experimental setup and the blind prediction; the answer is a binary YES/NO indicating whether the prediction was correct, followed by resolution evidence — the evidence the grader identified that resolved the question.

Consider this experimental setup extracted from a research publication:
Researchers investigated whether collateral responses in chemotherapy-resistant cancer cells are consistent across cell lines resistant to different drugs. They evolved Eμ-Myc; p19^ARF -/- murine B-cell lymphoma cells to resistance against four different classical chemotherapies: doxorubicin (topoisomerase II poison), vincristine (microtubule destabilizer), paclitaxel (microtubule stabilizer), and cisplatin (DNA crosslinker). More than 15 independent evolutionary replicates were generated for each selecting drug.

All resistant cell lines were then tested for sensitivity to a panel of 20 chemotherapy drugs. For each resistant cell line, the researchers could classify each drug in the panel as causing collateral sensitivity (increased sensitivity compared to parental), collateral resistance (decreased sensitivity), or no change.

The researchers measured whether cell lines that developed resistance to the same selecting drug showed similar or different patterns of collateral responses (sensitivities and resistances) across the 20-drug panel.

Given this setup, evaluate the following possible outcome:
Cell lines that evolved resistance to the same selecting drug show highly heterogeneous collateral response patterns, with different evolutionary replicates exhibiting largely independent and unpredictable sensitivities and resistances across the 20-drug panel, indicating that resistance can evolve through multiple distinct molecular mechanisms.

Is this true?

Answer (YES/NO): YES